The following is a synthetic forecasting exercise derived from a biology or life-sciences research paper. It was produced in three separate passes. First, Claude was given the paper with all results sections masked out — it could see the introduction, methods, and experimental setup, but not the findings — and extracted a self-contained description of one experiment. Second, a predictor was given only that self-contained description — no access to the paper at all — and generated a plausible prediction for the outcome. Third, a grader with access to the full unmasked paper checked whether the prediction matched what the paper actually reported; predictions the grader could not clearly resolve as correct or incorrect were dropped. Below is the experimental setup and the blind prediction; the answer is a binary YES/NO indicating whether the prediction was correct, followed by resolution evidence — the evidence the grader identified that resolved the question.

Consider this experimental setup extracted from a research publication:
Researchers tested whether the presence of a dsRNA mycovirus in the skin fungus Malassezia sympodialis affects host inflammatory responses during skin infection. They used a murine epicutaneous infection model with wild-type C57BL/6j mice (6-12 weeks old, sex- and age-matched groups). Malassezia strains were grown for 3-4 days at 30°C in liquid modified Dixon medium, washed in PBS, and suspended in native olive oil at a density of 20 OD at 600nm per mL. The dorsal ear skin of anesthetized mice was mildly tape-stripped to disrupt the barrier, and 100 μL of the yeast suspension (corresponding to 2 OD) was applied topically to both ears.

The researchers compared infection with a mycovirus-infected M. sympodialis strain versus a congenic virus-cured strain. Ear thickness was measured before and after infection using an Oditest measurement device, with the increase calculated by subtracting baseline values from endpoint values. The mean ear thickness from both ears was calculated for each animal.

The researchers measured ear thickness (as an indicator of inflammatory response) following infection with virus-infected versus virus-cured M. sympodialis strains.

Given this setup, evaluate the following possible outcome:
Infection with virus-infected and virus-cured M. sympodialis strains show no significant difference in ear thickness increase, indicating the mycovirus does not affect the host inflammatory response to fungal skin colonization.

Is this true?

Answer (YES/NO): YES